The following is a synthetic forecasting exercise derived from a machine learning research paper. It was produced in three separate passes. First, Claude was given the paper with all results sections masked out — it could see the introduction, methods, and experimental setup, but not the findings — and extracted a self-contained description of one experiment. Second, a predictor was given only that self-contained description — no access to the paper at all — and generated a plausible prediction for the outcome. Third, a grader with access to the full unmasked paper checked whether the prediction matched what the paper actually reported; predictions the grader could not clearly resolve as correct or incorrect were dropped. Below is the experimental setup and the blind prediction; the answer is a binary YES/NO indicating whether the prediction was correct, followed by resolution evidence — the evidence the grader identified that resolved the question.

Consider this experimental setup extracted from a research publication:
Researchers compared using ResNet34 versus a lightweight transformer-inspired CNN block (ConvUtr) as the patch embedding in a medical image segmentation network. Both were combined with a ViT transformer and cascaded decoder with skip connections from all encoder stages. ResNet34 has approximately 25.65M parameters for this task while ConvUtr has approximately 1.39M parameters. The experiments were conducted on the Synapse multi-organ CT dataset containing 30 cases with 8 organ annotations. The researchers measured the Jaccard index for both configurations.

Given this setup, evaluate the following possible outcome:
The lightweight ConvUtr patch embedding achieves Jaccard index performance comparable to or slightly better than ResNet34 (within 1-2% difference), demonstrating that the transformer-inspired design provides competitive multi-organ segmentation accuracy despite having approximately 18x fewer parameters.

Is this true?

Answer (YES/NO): NO